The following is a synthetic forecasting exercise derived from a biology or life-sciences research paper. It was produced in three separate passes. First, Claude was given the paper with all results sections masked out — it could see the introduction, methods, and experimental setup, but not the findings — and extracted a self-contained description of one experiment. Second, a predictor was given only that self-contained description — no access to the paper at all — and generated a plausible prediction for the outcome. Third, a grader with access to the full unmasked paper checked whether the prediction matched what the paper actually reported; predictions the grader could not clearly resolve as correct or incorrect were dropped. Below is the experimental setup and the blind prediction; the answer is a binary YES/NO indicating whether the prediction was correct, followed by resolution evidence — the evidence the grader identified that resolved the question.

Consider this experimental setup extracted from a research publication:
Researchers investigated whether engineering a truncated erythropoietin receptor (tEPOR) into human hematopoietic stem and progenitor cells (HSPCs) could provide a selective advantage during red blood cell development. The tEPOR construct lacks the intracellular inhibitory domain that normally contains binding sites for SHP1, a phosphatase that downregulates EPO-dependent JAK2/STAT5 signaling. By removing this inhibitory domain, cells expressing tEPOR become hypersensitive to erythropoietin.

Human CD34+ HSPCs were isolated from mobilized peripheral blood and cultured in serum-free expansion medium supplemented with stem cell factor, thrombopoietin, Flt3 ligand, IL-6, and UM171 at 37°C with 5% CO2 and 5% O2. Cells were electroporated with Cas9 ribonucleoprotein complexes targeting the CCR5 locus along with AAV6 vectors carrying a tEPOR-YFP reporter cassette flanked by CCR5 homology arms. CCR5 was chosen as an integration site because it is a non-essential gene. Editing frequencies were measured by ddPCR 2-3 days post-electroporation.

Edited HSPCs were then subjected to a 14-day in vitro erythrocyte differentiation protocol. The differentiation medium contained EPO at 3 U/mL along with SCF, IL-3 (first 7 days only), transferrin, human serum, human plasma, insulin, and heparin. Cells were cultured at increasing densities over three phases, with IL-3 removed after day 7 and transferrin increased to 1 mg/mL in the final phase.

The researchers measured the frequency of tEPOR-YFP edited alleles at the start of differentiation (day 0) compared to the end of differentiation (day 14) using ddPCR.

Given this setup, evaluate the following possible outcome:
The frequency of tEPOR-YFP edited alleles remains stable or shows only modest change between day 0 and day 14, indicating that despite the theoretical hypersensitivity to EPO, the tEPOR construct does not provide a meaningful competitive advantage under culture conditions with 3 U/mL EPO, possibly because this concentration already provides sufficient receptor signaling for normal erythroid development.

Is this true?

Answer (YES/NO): NO